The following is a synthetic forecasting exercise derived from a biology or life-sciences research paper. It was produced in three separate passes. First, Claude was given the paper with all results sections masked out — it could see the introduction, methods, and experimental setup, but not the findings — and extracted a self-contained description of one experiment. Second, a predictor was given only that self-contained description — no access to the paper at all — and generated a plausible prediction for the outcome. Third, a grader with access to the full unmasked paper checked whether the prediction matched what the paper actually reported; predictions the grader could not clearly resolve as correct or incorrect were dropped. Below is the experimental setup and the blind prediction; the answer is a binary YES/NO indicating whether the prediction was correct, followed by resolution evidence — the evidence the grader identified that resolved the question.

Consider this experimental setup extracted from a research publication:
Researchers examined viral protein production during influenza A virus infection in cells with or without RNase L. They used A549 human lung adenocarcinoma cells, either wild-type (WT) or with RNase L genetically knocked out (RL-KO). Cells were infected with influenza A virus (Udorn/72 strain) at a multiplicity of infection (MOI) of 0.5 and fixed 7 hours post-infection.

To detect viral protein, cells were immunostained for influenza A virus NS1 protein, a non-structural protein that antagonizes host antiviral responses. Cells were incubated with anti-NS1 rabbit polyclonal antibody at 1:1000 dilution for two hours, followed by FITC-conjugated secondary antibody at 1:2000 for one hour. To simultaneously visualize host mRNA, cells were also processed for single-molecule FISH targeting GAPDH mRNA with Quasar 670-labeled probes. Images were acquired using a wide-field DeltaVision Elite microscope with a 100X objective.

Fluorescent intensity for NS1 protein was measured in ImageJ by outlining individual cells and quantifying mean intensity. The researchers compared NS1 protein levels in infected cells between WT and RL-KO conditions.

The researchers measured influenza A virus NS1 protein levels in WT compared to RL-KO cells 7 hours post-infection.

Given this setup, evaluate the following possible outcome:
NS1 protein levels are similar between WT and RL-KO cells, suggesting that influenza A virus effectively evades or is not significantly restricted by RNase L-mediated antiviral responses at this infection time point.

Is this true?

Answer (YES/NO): NO